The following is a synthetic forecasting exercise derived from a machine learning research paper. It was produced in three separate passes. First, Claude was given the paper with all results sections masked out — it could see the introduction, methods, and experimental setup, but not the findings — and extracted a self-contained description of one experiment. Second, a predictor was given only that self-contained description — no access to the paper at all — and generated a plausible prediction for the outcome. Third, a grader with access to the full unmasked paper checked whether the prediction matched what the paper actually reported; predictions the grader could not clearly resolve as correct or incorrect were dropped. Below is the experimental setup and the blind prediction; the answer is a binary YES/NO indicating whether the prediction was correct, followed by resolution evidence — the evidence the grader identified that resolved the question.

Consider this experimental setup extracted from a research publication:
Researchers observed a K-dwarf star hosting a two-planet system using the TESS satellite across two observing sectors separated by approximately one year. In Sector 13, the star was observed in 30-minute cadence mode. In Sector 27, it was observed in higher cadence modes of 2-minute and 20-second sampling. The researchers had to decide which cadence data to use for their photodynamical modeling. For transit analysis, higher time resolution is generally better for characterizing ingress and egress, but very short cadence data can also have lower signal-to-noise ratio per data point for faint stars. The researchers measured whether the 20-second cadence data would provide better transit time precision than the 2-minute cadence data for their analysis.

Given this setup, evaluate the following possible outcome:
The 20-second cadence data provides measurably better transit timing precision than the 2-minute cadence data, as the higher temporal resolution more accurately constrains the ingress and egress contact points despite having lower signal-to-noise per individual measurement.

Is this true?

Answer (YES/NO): NO